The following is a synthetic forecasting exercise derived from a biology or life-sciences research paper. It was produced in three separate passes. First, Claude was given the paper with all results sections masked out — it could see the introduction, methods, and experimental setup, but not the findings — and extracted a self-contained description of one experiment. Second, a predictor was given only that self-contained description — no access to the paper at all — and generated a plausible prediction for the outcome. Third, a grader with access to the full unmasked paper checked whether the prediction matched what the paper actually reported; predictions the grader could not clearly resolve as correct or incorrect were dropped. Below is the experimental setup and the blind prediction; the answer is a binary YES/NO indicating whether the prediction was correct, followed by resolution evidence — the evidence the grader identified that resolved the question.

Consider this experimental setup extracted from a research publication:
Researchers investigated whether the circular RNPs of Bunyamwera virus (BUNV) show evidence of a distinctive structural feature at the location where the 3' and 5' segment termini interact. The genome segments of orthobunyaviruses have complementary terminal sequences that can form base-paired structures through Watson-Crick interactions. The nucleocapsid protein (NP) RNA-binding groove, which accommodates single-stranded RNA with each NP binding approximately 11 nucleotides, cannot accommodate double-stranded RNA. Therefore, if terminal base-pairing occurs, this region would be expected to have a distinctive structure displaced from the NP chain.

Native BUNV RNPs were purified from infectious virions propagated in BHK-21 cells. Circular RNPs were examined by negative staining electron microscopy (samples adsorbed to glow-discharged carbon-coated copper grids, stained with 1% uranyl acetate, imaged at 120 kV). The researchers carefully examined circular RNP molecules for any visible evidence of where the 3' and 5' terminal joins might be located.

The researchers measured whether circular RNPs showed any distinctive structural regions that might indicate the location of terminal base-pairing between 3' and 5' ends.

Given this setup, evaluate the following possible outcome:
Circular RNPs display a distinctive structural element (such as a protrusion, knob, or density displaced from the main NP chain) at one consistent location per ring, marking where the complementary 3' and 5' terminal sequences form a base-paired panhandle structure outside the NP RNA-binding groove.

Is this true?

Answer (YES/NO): NO